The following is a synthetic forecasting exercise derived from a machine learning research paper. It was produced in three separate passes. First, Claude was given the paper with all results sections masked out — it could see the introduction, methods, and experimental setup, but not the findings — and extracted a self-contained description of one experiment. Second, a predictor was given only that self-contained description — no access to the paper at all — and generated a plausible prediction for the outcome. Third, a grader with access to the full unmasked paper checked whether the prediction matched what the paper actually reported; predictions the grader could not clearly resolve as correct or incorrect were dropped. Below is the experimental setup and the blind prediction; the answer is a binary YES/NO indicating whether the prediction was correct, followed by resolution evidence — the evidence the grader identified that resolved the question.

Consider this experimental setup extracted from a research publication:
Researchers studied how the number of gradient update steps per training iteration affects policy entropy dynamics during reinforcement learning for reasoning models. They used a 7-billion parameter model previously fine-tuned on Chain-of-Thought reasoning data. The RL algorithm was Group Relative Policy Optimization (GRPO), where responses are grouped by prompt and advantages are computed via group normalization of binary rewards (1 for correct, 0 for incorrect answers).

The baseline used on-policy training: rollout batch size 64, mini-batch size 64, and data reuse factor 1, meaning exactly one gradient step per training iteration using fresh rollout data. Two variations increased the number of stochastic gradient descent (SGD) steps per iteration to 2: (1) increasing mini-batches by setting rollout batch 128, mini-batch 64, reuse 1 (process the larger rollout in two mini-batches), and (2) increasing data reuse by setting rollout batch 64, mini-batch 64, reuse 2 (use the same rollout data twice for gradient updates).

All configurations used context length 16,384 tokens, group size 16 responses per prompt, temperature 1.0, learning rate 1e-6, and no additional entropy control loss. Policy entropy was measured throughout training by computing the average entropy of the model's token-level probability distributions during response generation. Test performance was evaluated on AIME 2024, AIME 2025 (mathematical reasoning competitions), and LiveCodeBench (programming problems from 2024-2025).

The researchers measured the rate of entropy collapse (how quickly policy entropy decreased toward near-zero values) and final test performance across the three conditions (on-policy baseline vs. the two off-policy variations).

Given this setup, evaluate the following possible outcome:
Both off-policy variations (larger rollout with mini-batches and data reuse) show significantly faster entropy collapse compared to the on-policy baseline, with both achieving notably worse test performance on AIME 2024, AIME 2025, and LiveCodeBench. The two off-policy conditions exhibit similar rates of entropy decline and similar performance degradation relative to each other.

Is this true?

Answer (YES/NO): YES